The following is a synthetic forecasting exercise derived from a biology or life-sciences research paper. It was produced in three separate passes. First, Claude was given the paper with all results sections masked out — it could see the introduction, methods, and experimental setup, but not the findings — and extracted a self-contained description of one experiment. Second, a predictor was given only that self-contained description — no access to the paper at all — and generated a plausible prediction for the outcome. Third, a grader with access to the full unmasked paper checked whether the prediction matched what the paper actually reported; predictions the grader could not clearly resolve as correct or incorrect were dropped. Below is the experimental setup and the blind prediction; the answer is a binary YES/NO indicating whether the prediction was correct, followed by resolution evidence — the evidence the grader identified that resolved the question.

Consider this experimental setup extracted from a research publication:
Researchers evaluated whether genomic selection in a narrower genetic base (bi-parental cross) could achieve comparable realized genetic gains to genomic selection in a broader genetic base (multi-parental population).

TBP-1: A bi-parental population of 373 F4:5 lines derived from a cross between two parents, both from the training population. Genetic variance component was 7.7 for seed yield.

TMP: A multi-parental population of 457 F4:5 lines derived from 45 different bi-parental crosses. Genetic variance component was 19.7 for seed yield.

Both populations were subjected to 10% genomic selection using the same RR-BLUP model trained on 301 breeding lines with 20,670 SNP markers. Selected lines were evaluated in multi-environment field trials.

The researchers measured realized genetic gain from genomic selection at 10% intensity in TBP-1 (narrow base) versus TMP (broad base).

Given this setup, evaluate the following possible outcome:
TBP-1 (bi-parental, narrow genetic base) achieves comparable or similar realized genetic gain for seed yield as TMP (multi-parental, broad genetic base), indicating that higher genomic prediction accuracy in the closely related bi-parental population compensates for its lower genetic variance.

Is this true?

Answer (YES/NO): YES